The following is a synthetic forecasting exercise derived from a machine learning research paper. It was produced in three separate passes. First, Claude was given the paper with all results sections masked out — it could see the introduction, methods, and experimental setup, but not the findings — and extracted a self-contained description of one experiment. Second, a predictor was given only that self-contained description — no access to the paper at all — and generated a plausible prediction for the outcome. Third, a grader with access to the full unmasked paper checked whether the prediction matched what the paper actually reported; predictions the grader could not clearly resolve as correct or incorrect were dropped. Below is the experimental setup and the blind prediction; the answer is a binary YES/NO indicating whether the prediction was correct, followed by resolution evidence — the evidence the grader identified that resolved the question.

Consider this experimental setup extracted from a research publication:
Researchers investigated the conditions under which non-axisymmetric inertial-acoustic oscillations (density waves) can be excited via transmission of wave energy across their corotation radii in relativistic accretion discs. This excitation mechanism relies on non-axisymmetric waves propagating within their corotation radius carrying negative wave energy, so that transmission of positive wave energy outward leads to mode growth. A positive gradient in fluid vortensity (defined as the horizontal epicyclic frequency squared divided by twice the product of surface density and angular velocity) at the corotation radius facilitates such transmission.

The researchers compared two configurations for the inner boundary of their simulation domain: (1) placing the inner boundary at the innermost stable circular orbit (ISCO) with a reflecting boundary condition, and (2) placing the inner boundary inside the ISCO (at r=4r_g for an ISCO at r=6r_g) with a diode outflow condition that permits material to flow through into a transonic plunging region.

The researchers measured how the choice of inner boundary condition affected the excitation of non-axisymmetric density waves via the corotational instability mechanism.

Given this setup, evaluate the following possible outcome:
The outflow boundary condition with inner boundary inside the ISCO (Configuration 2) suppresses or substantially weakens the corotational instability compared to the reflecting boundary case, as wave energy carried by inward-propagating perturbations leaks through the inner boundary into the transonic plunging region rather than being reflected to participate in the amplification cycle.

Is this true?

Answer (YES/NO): YES